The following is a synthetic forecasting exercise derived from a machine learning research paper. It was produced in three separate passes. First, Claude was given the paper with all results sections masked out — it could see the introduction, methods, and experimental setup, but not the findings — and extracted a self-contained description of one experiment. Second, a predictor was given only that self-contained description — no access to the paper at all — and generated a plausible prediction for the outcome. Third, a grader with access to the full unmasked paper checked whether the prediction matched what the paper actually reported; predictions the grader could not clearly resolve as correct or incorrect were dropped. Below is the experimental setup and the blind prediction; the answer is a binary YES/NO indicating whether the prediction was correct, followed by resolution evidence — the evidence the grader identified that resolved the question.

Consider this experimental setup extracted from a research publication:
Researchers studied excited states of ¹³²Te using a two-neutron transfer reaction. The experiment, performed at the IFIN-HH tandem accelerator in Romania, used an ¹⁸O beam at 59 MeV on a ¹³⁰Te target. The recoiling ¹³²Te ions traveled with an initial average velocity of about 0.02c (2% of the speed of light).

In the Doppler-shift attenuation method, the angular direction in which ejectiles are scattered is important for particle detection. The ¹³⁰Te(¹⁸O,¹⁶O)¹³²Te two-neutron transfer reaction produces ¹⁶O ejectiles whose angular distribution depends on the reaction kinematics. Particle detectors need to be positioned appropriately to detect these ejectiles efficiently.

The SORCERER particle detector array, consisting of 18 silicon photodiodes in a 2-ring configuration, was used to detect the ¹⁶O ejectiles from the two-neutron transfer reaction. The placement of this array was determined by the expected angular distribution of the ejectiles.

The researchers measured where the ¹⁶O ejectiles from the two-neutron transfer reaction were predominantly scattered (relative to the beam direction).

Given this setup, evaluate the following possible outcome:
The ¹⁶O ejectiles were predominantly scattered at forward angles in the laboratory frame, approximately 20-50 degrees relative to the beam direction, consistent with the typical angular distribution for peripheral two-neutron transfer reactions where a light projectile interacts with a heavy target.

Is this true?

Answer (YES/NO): NO